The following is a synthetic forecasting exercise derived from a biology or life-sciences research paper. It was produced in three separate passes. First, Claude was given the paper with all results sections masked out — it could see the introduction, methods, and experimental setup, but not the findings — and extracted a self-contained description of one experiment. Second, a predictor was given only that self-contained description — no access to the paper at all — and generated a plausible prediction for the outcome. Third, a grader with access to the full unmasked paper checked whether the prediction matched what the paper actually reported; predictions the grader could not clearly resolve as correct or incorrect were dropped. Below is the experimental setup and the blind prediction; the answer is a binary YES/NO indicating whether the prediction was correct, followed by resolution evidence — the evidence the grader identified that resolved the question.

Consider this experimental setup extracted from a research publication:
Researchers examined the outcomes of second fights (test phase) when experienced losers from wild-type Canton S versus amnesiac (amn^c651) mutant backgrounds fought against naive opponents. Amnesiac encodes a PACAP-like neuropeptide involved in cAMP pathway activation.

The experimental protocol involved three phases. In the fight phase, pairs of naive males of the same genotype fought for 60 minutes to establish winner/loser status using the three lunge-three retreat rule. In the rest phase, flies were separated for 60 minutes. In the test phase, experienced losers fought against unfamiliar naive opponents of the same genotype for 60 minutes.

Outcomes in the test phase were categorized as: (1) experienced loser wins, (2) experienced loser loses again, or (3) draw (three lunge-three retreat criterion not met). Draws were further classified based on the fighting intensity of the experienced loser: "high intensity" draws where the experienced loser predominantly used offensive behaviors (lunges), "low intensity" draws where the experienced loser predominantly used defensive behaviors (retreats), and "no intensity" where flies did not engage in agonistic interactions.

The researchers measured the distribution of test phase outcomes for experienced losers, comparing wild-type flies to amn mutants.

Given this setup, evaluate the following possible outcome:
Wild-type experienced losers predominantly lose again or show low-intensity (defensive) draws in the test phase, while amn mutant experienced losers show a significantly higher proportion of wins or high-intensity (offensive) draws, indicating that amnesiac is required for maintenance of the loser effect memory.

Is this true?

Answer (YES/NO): YES